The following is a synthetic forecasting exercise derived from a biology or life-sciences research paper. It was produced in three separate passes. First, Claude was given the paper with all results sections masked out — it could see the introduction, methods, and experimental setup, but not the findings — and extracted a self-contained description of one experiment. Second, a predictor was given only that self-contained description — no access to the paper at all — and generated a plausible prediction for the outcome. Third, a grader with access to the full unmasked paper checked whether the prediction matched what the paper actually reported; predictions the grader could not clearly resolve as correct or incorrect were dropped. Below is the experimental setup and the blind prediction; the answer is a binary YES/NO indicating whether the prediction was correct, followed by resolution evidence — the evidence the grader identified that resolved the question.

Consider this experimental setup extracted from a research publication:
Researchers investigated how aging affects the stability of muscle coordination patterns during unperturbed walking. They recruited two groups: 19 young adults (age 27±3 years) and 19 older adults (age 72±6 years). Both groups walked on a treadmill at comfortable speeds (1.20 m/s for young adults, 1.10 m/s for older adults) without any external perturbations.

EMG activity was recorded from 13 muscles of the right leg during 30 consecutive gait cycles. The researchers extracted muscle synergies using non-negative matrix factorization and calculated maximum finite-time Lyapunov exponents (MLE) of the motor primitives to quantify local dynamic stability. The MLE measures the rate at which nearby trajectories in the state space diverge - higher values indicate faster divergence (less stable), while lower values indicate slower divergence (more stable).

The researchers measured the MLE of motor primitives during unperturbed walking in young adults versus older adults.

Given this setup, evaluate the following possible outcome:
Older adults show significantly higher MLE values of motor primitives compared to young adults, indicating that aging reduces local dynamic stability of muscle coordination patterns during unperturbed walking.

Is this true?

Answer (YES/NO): NO